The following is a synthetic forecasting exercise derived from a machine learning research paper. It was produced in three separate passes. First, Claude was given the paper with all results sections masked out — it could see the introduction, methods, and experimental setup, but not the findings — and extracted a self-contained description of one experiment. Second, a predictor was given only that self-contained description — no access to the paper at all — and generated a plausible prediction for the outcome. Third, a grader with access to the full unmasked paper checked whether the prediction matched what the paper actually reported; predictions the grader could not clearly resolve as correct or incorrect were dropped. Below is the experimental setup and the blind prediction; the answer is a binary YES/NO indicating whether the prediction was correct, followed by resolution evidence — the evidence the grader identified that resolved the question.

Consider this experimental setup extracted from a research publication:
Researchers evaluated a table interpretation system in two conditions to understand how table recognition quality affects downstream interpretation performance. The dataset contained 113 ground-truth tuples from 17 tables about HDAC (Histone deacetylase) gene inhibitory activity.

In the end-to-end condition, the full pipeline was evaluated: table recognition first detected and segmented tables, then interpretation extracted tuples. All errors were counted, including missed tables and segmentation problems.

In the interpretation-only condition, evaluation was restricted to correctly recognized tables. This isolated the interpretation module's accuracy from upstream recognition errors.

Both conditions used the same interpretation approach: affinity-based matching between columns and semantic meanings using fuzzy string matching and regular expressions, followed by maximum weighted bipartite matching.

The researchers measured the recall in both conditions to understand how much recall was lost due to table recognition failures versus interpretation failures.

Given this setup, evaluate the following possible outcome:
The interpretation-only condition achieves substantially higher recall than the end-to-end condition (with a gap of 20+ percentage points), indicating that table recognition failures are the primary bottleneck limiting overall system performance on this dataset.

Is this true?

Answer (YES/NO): YES